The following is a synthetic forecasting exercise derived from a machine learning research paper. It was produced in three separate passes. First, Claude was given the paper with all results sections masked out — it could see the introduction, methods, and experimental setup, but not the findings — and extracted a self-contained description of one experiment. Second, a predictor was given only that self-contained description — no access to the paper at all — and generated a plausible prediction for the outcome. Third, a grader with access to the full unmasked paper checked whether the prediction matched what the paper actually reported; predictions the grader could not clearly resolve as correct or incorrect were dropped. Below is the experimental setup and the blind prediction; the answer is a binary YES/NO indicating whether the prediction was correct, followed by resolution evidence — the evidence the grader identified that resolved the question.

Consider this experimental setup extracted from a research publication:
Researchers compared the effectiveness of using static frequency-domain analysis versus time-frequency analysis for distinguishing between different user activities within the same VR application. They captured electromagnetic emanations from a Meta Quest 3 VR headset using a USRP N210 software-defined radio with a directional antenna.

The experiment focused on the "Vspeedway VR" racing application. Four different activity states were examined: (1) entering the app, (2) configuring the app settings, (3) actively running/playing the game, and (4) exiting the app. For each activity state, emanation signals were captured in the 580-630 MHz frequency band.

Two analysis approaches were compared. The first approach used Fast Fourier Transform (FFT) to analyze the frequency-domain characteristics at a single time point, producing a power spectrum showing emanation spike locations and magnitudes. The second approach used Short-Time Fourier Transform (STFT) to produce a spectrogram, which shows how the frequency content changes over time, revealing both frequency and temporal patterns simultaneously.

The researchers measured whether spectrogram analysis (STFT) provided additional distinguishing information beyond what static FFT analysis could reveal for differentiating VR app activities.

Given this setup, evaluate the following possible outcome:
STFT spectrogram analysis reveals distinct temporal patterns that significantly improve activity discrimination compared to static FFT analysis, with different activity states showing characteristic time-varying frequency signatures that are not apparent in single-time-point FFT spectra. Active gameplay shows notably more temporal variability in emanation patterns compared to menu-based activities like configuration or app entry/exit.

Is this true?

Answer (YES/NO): NO